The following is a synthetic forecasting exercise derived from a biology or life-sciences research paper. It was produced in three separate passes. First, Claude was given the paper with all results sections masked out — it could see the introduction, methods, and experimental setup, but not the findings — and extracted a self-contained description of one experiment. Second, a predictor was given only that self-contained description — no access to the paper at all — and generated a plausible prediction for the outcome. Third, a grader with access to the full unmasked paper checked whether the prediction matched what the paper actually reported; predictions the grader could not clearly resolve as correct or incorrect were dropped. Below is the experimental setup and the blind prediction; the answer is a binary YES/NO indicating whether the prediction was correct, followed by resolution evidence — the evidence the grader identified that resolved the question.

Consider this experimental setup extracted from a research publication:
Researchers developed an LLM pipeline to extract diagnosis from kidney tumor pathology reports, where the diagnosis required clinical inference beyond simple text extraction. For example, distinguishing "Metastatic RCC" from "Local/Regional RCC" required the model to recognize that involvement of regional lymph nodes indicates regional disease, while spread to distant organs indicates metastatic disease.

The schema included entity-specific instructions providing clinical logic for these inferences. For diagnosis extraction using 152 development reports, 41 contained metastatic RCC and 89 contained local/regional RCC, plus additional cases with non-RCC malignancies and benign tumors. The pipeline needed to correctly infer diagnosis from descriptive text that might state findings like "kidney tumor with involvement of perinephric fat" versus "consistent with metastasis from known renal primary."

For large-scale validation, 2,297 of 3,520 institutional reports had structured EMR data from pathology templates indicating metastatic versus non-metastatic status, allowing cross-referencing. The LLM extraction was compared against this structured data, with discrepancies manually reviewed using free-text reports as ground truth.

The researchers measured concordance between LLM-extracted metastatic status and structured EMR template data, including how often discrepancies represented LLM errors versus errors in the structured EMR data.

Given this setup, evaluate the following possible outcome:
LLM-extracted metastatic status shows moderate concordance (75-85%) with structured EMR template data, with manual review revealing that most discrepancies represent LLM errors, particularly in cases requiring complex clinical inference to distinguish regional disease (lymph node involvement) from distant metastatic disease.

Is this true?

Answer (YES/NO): NO